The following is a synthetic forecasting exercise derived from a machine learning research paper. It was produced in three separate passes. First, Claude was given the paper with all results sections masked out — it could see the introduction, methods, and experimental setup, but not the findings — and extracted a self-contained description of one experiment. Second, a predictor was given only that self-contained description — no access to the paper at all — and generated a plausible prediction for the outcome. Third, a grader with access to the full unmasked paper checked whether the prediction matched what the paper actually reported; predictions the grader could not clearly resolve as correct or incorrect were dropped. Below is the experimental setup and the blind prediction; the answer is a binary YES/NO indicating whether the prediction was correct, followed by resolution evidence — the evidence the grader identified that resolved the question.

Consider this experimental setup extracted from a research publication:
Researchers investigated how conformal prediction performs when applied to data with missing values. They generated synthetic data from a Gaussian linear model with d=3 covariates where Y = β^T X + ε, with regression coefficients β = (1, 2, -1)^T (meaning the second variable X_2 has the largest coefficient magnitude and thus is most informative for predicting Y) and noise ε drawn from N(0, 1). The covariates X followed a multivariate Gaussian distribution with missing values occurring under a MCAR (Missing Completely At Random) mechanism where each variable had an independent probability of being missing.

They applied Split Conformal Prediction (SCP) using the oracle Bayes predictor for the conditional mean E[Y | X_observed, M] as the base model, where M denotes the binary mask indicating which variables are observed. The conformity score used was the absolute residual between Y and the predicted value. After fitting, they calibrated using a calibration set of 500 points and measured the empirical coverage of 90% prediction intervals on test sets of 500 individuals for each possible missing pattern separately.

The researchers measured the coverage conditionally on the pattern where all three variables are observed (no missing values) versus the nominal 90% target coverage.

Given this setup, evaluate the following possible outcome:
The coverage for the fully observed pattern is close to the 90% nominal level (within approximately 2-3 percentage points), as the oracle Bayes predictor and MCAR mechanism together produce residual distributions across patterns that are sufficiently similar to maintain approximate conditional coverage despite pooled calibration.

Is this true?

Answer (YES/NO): NO